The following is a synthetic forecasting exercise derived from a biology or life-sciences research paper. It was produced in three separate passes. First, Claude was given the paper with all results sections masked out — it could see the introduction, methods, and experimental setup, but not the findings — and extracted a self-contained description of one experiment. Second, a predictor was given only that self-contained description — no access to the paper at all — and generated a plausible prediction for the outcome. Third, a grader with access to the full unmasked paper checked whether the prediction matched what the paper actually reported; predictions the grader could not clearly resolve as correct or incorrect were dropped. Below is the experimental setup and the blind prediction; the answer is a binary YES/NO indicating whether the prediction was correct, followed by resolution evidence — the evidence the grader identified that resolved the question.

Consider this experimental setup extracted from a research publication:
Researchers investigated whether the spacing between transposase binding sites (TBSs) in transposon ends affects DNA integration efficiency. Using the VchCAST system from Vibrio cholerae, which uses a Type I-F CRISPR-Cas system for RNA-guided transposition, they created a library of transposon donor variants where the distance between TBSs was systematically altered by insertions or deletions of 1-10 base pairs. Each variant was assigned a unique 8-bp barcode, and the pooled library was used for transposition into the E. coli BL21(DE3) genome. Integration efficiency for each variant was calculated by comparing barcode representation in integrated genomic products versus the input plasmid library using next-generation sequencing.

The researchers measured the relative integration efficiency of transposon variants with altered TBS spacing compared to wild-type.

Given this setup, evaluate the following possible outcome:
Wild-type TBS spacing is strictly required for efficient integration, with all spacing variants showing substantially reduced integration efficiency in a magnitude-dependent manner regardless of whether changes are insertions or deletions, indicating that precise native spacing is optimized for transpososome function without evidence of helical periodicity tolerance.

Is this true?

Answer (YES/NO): NO